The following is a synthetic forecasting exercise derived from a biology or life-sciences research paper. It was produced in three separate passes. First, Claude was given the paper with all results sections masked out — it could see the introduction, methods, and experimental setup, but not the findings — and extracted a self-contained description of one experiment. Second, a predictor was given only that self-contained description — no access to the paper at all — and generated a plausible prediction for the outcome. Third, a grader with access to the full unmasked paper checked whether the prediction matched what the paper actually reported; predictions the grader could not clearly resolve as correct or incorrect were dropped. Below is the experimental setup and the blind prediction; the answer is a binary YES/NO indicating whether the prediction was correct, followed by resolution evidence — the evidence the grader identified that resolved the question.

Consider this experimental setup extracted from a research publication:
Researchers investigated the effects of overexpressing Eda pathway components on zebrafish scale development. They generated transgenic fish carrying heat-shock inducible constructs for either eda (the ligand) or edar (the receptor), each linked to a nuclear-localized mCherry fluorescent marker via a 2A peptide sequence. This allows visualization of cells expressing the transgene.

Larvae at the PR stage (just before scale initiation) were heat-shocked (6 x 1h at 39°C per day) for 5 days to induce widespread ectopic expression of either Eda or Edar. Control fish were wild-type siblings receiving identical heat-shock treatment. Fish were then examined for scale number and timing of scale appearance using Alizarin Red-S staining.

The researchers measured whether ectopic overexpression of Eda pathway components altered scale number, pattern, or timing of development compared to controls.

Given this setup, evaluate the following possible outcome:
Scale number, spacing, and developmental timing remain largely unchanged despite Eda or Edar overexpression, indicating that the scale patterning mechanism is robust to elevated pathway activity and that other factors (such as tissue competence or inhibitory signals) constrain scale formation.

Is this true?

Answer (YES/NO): NO